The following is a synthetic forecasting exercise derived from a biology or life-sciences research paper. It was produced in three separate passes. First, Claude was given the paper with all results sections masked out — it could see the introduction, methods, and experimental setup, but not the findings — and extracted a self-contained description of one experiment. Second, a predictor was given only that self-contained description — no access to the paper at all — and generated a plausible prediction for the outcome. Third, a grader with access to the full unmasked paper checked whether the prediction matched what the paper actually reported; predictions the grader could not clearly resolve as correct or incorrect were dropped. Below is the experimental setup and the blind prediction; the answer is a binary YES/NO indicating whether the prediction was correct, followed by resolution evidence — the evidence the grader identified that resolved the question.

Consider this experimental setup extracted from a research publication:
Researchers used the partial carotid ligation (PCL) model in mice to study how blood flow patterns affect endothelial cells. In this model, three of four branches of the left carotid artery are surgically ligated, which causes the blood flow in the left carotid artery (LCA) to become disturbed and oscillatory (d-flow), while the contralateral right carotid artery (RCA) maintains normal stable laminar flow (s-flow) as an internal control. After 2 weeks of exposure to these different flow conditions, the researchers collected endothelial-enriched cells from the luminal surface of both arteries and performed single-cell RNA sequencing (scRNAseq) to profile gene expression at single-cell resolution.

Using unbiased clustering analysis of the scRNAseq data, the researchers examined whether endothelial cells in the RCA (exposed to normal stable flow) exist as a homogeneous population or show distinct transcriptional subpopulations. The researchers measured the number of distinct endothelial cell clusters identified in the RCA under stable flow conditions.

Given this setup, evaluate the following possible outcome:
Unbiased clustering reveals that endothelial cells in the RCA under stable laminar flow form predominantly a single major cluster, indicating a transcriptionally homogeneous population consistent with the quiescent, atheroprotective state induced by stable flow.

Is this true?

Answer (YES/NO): NO